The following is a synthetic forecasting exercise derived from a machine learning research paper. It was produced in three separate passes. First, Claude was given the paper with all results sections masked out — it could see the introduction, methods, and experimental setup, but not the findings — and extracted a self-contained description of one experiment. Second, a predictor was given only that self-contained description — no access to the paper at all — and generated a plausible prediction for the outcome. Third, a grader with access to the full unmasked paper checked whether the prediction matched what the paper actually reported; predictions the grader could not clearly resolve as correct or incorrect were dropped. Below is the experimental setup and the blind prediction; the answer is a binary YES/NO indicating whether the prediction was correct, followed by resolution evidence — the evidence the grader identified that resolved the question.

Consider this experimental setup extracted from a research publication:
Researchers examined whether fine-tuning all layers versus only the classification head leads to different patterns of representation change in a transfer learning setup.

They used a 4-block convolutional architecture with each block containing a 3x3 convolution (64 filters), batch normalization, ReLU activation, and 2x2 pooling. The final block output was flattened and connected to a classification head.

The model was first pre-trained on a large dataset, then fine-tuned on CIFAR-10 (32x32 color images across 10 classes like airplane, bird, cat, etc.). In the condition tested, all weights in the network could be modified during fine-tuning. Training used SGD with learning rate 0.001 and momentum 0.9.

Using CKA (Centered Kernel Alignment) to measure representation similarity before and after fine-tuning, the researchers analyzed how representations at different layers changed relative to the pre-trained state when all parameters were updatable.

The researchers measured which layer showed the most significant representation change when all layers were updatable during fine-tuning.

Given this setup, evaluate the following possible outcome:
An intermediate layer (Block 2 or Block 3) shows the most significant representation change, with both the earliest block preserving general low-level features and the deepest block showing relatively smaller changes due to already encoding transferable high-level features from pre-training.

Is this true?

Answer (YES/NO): NO